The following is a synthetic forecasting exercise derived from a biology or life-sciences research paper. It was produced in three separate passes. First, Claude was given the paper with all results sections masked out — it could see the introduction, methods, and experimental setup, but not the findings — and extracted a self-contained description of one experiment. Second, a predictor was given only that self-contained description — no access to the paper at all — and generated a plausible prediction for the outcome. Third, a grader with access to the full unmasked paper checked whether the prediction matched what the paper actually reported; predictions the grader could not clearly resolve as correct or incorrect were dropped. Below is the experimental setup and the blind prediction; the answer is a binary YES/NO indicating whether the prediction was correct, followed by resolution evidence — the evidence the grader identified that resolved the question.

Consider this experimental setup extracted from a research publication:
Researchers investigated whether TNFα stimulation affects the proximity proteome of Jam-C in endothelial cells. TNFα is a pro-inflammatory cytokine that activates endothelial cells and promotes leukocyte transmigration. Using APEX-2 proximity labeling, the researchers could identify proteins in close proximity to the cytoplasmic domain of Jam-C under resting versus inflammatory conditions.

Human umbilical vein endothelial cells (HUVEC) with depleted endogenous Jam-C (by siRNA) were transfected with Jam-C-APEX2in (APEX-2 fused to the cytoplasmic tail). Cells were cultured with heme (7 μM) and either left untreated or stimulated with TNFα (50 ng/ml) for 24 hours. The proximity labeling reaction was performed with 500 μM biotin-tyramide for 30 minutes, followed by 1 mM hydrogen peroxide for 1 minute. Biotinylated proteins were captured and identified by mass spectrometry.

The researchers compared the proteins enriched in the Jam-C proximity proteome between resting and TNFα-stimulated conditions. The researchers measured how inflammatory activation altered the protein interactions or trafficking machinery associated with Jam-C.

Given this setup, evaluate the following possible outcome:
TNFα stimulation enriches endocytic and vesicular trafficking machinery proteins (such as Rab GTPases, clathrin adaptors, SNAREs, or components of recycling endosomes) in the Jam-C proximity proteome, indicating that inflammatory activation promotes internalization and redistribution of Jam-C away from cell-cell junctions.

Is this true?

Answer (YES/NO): NO